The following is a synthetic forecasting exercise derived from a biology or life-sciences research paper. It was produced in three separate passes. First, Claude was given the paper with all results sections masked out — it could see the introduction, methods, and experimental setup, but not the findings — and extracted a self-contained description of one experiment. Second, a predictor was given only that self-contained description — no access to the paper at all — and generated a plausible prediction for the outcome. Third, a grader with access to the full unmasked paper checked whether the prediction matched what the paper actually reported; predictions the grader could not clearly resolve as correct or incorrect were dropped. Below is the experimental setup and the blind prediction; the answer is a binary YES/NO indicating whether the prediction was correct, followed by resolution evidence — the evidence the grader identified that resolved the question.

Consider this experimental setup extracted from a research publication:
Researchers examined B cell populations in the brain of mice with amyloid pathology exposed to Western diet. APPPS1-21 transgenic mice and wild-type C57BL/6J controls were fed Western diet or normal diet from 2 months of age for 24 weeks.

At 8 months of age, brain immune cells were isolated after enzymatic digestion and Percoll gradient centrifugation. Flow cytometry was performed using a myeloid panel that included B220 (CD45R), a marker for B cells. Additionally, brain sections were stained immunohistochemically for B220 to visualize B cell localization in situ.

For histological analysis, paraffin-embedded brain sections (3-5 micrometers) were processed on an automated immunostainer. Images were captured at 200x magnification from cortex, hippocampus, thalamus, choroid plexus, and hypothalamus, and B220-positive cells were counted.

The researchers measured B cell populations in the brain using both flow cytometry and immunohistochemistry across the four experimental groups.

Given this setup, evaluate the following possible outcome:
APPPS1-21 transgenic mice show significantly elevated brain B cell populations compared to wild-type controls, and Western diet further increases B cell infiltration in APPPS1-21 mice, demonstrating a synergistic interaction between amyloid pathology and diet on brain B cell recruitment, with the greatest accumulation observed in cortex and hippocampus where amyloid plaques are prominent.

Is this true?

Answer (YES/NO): NO